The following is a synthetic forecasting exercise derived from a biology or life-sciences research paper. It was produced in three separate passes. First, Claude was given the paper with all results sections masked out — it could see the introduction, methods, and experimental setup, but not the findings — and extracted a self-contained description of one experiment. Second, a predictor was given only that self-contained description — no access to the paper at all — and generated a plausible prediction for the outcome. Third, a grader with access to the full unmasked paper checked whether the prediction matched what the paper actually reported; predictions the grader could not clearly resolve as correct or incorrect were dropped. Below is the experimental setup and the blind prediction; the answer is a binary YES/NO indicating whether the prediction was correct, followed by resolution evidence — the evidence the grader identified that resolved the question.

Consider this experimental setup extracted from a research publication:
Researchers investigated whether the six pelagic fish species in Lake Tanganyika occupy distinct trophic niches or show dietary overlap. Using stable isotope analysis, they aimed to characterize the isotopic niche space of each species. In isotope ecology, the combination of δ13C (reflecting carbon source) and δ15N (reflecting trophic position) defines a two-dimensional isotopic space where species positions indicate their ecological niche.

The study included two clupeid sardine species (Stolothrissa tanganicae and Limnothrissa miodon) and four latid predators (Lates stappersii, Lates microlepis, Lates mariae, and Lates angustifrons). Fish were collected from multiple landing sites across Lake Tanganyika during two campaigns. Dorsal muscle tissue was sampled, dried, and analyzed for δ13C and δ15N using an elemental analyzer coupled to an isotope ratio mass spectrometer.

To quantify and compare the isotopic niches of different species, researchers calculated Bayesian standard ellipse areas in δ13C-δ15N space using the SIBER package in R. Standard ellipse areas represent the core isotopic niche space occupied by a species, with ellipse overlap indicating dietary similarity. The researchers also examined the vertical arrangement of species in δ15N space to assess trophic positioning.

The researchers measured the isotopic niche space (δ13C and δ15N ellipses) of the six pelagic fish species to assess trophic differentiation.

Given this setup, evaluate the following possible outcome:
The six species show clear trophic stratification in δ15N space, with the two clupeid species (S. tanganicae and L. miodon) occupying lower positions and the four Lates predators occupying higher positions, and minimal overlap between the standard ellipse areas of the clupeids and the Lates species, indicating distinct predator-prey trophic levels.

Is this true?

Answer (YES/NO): NO